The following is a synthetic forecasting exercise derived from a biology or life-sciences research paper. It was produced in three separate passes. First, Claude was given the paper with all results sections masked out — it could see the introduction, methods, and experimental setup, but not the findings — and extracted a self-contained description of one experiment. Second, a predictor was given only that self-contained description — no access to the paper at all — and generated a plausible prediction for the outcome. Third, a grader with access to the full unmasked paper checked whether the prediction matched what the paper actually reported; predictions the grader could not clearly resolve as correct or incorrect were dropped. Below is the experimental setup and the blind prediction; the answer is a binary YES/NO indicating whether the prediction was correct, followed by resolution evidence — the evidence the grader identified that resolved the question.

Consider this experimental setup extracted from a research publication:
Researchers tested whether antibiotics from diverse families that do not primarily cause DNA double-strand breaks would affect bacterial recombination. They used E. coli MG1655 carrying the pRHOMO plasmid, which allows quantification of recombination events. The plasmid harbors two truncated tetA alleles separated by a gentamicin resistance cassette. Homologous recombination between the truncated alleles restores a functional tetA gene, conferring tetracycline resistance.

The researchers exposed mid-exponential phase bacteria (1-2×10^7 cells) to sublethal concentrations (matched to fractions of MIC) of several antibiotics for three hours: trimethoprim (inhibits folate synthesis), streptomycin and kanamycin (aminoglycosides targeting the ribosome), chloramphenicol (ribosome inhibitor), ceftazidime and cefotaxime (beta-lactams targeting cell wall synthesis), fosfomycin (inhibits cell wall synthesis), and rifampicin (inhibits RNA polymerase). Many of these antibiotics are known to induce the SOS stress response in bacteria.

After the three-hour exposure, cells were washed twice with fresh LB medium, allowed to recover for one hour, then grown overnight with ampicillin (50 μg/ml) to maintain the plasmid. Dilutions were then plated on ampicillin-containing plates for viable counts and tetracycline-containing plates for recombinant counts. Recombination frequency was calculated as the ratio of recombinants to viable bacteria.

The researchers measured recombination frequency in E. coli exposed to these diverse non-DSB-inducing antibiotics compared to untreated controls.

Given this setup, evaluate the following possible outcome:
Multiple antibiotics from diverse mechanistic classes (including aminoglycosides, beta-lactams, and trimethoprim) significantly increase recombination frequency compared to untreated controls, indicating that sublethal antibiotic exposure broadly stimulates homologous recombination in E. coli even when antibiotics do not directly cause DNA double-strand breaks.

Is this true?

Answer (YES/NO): NO